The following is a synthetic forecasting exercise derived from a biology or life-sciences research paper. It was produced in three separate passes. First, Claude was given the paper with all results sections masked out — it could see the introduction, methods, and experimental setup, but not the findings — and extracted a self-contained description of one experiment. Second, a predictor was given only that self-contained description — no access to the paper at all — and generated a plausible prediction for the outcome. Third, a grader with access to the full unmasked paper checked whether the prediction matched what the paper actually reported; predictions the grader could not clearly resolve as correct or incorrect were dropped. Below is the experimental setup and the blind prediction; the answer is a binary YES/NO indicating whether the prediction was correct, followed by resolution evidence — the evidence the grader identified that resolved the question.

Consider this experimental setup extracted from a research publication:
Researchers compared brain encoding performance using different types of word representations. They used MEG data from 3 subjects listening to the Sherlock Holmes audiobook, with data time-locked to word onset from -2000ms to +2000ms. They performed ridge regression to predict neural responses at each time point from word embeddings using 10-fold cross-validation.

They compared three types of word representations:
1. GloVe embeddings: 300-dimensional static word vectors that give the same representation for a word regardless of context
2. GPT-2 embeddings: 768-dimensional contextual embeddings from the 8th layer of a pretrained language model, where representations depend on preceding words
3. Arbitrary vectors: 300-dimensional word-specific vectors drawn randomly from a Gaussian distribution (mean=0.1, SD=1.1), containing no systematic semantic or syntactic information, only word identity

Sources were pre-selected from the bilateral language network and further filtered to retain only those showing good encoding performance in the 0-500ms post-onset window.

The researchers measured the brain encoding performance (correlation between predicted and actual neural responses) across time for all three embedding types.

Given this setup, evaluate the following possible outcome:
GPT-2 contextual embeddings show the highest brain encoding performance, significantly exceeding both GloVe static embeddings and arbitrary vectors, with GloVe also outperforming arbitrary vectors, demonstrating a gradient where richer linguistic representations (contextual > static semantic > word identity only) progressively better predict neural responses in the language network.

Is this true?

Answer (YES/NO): YES